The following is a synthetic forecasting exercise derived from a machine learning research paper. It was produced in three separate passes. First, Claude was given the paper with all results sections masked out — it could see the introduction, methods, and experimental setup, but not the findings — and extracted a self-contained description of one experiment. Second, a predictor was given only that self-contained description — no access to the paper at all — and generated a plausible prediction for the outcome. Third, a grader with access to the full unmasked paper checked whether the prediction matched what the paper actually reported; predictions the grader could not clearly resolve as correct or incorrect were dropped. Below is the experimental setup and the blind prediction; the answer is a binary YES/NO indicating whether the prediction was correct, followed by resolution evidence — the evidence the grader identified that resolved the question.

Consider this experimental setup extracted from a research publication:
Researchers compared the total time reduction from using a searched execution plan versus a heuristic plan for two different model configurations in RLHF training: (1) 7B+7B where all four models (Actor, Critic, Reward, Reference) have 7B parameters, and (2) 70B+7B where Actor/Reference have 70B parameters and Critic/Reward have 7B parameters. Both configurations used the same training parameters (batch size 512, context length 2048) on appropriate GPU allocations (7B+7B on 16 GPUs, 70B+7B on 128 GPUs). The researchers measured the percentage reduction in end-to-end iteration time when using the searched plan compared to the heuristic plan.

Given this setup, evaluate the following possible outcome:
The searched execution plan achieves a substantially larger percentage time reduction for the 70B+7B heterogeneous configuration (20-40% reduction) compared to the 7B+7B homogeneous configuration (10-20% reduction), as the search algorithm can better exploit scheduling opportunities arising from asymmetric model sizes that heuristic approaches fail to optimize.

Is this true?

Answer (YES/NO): NO